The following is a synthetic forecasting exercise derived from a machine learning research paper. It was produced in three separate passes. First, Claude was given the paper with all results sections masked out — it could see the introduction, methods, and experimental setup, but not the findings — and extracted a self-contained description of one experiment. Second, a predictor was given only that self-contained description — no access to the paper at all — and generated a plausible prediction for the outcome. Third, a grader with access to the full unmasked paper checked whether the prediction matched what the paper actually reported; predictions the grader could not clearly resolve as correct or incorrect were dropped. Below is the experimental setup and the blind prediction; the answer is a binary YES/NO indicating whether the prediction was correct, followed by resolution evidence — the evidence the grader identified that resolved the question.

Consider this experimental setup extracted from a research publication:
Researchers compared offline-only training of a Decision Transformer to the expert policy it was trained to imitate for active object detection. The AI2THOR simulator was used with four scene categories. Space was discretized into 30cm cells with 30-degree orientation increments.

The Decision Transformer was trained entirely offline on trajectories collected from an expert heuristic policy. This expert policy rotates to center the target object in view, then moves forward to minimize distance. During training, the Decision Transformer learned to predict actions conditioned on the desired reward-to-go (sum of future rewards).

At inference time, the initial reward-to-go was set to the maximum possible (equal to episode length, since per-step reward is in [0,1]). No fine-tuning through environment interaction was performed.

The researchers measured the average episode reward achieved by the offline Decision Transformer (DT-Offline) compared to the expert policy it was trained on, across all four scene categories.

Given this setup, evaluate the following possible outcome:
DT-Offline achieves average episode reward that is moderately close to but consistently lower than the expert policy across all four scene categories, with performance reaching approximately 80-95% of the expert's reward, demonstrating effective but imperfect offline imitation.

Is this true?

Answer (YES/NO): NO